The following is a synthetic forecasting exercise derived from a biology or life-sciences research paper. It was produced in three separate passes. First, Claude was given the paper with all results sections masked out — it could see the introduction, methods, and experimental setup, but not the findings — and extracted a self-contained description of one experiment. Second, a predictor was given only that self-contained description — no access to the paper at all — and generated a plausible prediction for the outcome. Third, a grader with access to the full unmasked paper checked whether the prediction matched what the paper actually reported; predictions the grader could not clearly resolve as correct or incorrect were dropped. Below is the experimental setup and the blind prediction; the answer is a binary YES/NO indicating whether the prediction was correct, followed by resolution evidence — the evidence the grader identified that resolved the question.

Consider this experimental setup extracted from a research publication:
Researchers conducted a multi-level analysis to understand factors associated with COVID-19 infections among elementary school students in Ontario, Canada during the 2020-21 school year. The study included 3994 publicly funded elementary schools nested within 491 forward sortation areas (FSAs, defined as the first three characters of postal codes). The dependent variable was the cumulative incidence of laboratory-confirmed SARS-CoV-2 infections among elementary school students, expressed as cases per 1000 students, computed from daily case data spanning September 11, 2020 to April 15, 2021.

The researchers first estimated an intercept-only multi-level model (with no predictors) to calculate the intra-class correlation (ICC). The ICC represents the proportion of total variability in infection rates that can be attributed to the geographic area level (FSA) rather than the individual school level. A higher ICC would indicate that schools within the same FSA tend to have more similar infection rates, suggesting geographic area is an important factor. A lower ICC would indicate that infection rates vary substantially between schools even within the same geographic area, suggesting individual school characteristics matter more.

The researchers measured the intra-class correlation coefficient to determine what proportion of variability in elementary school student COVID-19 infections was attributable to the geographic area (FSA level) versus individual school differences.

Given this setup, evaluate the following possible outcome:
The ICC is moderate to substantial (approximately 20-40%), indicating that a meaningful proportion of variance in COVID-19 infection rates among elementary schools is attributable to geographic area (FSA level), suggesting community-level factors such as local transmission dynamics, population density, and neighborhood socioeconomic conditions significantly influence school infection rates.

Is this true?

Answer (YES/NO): NO